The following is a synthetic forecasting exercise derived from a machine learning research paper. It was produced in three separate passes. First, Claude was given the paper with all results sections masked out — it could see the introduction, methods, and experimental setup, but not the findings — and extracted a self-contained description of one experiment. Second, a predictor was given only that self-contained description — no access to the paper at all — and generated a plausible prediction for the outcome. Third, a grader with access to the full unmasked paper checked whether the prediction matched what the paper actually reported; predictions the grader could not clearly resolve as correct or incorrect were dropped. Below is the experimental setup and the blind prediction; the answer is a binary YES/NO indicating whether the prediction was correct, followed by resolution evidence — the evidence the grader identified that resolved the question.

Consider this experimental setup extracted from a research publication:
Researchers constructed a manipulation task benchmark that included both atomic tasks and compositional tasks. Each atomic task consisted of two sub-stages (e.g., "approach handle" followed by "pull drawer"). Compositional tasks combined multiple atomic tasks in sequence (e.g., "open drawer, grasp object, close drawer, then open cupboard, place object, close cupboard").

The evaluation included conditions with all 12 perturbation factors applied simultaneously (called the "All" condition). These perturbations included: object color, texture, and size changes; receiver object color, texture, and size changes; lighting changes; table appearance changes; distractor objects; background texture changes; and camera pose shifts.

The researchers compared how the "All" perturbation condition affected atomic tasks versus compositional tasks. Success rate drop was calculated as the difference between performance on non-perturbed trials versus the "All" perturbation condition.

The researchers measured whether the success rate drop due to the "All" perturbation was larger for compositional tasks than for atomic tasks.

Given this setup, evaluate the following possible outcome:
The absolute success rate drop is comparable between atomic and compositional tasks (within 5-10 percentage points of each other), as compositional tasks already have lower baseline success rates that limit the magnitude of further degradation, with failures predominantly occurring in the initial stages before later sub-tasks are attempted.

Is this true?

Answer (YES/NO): NO